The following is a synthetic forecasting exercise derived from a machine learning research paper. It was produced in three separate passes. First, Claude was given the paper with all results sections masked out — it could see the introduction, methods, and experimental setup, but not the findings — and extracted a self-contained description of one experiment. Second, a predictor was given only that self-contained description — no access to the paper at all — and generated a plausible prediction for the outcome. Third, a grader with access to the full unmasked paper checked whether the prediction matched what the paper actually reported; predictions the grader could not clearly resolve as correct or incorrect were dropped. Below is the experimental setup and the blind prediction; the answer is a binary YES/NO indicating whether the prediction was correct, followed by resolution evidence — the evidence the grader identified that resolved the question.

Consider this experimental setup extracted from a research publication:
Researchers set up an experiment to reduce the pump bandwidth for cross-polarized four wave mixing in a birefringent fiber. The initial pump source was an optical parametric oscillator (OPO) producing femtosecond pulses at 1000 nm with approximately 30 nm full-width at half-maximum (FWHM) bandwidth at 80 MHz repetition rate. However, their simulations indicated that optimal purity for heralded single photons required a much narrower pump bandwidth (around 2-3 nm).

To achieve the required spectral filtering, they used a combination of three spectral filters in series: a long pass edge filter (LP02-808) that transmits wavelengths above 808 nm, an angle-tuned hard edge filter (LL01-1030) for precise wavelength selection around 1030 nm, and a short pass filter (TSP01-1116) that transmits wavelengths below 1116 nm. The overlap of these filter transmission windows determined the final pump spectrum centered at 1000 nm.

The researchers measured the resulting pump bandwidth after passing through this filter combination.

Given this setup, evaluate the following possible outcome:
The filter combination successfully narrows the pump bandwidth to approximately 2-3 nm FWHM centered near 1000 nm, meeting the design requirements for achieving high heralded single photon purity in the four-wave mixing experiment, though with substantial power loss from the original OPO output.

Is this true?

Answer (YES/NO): YES